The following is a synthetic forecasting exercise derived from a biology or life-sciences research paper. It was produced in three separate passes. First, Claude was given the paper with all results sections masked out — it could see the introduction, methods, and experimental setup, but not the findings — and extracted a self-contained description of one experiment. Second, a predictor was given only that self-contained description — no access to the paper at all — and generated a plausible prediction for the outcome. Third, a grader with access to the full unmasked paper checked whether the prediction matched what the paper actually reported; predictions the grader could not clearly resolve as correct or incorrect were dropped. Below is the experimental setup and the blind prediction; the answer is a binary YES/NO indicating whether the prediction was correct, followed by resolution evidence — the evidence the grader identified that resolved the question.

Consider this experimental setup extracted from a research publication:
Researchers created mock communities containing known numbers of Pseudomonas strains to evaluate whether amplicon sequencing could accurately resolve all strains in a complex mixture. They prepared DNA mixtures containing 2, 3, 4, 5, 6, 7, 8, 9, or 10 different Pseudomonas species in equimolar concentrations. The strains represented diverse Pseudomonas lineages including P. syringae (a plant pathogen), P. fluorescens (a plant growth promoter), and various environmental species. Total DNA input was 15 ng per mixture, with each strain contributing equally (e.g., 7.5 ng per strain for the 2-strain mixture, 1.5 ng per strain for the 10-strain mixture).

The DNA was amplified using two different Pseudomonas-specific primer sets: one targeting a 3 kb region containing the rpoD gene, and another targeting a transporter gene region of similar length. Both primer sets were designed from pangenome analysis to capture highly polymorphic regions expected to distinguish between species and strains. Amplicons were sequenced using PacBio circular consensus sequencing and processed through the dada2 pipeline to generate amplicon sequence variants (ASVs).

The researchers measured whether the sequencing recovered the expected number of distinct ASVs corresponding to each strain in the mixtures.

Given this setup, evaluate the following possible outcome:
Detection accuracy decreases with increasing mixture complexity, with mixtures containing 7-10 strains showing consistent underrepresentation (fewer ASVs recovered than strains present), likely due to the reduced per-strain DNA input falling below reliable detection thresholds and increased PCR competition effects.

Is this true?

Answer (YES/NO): NO